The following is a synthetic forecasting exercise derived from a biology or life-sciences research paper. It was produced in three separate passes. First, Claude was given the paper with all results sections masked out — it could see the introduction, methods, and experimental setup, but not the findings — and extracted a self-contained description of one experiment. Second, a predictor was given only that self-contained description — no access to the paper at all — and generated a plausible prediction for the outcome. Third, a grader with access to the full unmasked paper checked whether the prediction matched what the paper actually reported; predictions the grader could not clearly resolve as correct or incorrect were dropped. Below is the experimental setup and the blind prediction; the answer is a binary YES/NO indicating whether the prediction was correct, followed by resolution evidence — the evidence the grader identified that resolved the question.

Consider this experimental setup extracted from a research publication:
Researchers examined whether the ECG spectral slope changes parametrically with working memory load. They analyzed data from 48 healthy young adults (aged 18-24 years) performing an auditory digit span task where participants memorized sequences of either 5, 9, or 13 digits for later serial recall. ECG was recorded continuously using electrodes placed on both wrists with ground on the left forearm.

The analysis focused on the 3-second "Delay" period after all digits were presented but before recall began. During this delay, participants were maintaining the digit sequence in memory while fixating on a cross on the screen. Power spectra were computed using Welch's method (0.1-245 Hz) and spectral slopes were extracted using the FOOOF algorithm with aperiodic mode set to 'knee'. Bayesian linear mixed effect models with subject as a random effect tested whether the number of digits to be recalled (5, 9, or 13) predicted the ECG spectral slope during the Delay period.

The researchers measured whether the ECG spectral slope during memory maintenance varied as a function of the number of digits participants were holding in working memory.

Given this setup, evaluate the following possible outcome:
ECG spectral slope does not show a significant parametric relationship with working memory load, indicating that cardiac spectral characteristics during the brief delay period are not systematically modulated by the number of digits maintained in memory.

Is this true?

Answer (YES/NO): NO